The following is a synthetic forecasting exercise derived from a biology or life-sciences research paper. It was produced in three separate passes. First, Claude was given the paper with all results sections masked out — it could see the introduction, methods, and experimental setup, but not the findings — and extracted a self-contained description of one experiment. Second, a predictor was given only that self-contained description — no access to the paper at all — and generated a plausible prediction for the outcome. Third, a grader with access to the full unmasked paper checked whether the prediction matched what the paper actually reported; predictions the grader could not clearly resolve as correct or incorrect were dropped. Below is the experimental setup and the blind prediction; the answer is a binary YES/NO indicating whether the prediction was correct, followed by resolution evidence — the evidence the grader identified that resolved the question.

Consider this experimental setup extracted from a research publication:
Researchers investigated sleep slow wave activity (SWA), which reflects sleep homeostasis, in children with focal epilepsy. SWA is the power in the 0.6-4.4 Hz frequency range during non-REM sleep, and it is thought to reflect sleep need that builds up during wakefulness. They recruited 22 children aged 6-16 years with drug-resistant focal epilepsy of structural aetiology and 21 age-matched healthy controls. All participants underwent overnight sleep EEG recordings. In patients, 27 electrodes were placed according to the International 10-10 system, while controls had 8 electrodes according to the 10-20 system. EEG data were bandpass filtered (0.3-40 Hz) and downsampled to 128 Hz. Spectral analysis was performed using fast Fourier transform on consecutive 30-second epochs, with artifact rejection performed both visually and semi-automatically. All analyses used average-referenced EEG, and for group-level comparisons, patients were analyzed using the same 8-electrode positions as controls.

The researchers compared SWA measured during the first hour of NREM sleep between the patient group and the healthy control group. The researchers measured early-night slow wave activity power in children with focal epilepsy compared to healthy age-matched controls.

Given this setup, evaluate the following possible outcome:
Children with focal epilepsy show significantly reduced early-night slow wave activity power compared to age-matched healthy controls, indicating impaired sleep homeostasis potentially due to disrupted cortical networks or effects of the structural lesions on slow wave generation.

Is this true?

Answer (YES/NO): YES